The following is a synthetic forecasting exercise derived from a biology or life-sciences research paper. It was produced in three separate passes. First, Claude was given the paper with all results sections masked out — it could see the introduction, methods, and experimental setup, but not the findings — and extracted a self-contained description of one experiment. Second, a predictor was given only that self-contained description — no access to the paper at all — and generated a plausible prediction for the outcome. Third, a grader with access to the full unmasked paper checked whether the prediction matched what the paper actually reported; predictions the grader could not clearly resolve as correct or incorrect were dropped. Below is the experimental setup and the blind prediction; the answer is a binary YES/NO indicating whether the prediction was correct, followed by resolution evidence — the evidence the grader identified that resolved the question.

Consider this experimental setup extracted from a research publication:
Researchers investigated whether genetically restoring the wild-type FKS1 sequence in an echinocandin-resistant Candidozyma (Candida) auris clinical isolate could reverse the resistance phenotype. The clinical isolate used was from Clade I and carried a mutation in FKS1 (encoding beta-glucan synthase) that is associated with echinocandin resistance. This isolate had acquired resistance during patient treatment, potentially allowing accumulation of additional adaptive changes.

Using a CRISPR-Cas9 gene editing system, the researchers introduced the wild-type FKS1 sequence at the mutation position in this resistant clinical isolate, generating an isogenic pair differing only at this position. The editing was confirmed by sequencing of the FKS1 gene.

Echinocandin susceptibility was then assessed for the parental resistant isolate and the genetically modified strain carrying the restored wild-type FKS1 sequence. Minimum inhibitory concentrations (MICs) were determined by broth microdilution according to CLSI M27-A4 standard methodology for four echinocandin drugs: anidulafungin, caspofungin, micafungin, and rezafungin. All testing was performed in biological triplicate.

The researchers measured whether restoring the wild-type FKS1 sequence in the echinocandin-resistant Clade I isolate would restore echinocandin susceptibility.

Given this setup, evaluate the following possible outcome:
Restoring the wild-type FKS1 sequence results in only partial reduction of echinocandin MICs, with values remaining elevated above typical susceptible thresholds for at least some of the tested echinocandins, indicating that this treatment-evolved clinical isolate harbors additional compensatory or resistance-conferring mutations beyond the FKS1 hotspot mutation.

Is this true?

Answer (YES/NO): NO